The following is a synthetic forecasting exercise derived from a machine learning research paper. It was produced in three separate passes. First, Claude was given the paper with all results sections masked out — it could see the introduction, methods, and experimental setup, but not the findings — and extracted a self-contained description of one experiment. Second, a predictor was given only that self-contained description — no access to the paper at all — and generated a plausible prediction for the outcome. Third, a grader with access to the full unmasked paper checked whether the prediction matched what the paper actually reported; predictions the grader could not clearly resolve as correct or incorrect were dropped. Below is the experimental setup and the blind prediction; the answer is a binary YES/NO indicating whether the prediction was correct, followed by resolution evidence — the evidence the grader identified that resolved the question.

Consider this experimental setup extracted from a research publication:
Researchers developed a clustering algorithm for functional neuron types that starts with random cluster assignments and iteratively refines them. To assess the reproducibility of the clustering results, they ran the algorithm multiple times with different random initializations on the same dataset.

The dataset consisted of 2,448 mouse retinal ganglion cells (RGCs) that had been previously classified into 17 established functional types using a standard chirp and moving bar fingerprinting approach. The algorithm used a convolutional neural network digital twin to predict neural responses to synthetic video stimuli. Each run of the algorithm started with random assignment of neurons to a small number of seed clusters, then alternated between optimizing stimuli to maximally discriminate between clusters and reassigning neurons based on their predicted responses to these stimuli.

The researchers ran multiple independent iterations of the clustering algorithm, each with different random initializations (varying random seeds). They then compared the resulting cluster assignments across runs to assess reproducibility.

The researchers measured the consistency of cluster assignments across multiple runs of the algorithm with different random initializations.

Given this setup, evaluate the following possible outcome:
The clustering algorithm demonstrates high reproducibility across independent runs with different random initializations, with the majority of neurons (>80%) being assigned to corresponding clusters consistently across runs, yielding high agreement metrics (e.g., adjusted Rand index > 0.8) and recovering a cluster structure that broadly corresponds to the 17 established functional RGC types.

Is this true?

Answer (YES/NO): NO